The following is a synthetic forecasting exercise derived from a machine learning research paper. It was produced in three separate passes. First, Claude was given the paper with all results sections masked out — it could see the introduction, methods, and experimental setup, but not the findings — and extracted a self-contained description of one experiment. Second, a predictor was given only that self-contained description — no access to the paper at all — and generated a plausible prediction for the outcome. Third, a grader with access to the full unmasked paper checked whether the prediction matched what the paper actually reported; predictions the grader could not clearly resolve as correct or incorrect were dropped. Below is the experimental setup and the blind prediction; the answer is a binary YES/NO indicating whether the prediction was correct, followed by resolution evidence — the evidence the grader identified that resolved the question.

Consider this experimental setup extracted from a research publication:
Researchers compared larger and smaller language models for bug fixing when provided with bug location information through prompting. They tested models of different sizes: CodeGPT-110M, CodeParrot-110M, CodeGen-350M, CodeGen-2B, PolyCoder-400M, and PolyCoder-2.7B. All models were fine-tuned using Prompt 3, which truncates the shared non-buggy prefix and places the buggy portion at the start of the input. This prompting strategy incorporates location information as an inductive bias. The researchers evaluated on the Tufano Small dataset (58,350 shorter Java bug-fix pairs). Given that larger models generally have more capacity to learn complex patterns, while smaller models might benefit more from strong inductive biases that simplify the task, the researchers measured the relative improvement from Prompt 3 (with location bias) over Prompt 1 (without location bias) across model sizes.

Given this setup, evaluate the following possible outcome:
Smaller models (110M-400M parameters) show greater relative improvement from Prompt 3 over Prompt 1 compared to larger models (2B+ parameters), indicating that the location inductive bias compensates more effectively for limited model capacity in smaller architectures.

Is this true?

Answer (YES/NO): NO